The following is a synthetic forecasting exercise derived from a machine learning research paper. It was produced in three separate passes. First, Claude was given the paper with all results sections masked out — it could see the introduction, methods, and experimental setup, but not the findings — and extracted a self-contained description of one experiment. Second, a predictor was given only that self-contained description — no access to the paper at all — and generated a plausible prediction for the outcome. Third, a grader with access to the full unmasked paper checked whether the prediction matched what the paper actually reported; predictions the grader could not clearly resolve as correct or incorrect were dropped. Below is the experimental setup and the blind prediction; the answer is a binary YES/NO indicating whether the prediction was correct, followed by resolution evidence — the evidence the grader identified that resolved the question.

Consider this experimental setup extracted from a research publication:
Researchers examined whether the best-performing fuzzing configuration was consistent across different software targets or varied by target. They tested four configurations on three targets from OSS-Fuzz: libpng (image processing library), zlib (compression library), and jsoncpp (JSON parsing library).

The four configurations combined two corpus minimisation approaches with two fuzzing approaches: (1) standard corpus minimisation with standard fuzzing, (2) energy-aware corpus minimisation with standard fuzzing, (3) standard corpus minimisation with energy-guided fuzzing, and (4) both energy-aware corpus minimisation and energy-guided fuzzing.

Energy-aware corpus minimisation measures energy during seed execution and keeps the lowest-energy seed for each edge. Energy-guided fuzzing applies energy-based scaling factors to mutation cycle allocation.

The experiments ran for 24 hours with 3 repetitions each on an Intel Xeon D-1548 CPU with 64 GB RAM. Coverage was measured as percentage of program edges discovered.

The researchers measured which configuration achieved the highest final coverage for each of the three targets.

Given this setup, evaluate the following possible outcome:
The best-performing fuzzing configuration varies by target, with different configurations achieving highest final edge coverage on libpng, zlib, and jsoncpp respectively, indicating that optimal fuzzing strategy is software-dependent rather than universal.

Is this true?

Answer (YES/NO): NO